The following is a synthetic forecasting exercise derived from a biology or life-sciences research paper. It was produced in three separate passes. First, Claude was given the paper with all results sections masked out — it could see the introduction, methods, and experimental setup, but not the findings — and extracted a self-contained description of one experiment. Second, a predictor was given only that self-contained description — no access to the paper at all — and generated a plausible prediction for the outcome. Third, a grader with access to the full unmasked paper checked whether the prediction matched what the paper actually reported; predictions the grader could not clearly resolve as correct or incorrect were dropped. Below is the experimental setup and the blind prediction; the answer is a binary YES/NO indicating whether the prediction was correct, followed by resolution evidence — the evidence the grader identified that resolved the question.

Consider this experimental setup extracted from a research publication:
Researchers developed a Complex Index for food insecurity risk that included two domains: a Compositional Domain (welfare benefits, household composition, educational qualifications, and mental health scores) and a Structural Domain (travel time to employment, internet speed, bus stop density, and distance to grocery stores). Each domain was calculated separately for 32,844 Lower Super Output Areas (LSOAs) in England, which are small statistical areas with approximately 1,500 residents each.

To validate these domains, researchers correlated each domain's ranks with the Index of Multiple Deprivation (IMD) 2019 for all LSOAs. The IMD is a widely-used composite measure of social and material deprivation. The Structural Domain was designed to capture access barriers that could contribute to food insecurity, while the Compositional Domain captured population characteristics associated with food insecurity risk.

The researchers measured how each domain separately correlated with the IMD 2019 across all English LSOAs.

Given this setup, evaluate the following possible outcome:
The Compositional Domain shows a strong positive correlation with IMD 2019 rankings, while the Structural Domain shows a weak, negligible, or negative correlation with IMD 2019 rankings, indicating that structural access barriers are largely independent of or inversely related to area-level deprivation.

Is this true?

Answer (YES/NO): YES